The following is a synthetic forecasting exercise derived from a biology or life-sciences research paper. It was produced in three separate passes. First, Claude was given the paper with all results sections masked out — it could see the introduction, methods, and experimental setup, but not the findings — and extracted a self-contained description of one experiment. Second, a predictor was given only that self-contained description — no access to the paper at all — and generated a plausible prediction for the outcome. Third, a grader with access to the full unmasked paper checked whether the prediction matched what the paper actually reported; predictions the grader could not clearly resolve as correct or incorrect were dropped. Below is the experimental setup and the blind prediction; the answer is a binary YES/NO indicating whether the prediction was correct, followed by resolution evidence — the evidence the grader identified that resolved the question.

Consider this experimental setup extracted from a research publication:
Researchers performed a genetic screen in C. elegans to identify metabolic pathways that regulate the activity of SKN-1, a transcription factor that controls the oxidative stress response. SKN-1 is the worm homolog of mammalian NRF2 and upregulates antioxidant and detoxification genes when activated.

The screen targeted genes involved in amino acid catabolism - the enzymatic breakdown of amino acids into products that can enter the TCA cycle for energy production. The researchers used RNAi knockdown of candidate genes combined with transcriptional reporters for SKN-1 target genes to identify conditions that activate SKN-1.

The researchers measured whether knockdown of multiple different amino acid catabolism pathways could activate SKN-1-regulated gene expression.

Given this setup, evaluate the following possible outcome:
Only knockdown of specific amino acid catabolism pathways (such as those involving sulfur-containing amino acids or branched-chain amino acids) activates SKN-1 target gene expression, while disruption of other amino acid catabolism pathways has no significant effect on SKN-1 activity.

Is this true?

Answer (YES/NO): NO